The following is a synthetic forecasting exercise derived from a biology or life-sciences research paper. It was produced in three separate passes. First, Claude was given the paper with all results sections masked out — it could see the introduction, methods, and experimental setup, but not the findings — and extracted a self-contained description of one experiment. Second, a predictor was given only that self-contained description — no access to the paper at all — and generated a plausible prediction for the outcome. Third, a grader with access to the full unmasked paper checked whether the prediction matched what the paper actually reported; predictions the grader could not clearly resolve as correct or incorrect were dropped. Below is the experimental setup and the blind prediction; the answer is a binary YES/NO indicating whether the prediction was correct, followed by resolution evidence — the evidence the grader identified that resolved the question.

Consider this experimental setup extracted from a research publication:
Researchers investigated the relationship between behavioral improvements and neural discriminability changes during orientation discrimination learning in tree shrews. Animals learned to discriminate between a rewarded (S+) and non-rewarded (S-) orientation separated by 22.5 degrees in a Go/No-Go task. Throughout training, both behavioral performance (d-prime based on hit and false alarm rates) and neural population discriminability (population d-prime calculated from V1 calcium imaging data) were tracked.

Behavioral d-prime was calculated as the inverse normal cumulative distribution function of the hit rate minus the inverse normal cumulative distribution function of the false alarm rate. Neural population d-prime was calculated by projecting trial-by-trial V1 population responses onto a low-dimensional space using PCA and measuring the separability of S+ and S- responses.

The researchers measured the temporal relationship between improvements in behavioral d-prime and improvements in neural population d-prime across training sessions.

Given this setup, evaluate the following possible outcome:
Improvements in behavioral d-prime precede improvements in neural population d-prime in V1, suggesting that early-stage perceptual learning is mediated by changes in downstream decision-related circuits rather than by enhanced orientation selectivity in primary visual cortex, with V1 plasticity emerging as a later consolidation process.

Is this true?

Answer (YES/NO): NO